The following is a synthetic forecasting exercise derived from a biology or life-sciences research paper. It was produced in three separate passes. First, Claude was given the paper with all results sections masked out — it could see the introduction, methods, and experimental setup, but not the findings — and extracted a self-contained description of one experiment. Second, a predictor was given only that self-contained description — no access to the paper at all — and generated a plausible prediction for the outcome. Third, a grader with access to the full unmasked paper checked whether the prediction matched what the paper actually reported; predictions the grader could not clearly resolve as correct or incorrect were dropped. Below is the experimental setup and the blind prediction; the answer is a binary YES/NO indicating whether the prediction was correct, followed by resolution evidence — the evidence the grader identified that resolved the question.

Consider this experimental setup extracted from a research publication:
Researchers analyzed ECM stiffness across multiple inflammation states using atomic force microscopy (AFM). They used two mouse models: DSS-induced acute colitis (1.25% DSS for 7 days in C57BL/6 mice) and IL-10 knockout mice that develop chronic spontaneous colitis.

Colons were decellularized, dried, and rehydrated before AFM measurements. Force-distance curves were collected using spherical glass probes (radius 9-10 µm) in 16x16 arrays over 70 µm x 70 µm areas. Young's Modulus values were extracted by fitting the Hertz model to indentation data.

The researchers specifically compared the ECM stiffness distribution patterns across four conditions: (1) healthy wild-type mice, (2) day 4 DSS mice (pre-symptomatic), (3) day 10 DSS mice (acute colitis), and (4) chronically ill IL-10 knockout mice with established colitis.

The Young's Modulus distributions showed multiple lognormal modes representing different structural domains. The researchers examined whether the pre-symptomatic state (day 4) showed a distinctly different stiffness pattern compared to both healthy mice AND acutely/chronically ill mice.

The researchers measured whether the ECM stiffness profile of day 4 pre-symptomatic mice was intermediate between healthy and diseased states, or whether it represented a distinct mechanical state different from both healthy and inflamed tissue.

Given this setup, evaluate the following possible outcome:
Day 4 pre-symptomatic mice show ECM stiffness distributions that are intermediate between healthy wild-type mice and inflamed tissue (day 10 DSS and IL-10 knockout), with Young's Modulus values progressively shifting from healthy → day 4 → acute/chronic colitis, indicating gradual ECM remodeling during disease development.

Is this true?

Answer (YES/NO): YES